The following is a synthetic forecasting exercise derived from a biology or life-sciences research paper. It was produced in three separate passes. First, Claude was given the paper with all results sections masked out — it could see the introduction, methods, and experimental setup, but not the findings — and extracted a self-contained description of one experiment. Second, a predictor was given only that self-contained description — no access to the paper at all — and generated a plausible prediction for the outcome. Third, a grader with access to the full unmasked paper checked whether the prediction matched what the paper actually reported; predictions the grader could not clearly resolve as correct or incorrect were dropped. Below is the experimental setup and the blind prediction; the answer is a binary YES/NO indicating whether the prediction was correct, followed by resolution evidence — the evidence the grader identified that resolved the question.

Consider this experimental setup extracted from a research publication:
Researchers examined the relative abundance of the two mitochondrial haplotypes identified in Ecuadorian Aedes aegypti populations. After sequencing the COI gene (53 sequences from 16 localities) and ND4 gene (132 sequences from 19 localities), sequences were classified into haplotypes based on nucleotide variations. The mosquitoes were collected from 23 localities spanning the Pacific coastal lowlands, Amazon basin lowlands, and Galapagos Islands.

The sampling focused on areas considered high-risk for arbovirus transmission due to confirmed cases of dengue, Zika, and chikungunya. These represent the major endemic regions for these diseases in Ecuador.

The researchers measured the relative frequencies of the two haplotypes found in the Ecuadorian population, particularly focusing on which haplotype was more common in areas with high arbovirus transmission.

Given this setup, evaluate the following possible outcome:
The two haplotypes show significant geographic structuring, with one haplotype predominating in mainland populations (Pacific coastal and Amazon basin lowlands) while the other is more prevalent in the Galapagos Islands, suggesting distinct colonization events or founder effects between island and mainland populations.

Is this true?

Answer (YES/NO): NO